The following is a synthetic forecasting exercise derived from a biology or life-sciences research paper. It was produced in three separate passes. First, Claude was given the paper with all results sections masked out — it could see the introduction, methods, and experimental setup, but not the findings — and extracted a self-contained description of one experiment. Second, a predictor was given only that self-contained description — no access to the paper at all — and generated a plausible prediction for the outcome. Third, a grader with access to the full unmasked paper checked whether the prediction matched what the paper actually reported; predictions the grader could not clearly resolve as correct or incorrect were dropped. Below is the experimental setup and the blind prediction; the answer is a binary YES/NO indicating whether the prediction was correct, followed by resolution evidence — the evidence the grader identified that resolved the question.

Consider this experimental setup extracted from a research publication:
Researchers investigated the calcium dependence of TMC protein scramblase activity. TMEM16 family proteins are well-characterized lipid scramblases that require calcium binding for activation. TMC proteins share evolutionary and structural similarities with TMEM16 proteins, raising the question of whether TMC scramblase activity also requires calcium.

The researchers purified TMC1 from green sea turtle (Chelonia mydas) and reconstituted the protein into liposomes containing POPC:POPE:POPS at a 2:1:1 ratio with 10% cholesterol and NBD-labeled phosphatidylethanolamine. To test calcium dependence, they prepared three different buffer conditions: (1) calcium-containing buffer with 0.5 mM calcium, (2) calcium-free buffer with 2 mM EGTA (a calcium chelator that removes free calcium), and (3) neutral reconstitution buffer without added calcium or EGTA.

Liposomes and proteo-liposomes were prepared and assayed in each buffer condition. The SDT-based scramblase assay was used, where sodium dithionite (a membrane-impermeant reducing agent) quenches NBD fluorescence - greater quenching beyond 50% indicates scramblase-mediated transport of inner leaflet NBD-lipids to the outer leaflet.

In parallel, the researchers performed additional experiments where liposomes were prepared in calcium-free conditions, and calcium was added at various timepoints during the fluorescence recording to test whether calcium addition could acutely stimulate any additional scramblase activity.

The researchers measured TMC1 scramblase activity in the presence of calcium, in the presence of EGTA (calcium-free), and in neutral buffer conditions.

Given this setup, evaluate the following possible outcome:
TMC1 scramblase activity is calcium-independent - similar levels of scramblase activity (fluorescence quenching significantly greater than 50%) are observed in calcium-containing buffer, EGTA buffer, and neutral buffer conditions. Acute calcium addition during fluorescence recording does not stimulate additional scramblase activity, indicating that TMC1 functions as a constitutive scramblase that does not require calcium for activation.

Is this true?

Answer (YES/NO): YES